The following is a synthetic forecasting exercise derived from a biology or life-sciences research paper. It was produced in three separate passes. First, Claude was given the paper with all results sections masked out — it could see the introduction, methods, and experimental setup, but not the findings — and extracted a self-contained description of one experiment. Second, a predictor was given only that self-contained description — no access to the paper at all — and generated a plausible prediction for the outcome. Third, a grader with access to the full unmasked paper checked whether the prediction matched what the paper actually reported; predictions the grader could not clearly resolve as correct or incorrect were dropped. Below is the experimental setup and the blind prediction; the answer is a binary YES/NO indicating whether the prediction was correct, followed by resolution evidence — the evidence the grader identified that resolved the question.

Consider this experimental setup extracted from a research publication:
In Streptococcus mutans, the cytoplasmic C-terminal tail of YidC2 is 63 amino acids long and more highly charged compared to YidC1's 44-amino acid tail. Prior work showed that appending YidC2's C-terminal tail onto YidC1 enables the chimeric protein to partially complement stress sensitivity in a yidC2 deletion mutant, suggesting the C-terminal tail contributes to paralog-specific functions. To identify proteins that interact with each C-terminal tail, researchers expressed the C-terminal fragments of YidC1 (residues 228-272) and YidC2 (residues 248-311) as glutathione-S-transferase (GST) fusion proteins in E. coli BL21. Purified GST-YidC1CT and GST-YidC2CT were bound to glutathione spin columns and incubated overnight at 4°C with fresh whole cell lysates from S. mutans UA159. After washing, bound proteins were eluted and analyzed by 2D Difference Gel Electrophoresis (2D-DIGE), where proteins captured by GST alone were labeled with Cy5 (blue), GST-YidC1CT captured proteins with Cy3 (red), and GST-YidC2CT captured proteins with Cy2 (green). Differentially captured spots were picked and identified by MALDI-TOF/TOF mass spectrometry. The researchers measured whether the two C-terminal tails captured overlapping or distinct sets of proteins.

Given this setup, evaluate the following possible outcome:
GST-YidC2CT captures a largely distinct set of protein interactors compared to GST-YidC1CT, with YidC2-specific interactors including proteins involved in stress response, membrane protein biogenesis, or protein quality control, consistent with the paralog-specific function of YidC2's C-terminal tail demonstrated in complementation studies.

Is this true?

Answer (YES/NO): NO